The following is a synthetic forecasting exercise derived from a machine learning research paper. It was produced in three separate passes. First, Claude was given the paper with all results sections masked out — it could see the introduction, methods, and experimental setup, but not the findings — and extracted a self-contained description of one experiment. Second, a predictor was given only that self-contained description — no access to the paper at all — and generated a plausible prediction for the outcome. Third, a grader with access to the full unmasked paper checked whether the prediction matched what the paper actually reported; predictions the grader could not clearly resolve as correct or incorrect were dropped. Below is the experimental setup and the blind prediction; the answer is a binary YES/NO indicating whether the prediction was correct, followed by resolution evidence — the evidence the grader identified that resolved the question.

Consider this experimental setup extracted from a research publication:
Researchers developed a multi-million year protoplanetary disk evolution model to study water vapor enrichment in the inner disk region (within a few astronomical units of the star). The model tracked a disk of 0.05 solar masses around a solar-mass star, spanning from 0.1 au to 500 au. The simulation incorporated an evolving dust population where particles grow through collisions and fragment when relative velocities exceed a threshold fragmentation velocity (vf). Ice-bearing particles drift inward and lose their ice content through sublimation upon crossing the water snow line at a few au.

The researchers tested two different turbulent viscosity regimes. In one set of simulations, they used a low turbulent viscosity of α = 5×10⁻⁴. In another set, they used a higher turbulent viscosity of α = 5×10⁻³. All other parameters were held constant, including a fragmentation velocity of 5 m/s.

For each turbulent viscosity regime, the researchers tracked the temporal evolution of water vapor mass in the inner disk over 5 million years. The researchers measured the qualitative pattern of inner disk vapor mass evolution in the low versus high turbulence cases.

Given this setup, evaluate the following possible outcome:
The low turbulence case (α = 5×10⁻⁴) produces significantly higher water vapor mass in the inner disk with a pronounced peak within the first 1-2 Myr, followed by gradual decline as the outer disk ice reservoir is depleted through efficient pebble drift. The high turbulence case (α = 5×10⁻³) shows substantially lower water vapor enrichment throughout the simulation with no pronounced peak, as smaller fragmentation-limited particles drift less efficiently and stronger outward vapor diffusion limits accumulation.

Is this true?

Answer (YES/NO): YES